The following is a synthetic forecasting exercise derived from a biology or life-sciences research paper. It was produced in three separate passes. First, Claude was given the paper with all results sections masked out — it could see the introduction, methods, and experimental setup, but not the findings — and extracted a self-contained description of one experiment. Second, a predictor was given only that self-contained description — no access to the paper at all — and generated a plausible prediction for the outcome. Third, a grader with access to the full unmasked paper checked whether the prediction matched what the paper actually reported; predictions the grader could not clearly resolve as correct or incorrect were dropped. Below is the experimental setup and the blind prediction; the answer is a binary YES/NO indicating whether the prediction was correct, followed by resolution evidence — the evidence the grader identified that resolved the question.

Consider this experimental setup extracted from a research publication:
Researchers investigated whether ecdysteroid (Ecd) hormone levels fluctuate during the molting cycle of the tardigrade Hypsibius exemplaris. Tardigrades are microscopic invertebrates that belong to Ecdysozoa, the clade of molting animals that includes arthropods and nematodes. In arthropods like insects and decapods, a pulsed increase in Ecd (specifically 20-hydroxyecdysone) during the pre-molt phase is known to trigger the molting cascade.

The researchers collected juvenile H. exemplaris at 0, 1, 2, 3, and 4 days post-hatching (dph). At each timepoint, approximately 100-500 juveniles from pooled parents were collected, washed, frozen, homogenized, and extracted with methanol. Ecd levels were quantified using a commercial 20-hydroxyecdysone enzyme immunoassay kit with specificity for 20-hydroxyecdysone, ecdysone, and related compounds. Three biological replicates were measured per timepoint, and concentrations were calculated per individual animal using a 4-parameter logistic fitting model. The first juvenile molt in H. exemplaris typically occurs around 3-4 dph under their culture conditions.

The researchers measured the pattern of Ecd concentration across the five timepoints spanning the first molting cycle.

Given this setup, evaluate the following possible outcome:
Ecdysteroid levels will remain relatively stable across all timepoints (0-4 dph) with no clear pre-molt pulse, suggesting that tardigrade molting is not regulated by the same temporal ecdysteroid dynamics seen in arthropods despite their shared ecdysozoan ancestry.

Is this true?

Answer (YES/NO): NO